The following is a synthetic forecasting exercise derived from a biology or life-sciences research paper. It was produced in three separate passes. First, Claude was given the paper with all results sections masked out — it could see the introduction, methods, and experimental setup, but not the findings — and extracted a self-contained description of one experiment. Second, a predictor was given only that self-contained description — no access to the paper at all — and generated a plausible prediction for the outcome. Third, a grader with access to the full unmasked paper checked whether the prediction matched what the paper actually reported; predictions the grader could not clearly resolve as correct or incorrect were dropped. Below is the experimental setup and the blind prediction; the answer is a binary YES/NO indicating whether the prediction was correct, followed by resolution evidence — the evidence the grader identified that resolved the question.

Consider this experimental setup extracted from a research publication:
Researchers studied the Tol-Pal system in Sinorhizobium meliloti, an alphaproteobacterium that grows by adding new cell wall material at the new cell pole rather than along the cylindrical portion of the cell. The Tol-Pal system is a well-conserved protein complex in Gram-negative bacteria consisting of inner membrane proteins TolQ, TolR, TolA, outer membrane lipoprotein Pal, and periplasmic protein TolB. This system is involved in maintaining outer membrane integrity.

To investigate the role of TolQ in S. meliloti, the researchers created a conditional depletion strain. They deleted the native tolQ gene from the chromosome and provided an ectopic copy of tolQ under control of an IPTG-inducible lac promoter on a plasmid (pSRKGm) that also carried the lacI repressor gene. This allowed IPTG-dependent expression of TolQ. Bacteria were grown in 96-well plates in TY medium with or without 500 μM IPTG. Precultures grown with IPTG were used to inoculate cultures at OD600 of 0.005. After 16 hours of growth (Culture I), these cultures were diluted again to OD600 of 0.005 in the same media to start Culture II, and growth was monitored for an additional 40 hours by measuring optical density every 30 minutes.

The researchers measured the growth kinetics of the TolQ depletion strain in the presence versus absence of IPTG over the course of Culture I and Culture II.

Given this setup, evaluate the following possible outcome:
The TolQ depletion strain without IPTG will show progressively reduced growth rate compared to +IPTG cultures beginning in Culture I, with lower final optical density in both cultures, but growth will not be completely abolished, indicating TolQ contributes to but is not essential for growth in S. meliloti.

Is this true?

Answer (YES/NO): NO